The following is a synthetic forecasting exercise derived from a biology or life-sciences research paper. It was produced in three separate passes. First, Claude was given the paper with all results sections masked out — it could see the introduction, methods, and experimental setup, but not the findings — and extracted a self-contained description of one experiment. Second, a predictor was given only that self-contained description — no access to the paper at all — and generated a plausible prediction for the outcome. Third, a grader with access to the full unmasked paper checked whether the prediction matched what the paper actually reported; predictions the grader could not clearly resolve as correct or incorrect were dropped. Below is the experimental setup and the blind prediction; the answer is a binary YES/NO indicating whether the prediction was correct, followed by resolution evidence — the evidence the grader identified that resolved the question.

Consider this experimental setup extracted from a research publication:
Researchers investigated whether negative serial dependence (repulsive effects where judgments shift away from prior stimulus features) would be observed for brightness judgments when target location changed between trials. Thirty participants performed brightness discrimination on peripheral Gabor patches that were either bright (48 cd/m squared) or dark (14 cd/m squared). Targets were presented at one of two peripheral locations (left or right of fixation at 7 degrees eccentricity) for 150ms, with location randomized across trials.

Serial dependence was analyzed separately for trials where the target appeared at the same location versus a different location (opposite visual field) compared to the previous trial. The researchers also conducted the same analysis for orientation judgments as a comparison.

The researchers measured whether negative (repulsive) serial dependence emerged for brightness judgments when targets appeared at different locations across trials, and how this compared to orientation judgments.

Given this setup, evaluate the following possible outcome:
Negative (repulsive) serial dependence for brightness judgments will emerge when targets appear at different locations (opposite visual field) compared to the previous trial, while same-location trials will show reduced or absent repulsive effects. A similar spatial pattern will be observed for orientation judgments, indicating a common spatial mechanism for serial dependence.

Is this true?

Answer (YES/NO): NO